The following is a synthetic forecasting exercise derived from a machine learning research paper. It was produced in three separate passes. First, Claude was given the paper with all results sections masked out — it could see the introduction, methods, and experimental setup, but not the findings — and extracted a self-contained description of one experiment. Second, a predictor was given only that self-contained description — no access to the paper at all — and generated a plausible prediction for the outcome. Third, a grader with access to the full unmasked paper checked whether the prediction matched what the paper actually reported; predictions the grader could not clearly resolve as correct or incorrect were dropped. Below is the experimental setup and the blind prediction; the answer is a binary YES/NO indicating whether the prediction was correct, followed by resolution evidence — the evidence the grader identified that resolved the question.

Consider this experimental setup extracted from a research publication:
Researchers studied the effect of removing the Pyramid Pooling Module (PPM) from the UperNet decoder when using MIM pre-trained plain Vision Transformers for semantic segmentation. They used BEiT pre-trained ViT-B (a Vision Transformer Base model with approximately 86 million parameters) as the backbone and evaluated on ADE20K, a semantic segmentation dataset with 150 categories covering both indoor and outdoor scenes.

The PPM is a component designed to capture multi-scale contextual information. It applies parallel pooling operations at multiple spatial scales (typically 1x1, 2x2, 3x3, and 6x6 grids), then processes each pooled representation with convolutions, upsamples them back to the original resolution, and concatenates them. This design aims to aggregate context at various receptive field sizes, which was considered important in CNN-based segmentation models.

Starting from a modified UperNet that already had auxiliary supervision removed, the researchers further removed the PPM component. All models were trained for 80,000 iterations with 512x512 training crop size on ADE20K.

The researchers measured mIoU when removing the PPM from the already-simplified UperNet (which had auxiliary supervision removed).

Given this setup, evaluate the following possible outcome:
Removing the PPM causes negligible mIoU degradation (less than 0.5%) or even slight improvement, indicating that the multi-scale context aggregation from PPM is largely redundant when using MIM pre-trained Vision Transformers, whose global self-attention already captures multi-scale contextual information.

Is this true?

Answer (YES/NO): YES